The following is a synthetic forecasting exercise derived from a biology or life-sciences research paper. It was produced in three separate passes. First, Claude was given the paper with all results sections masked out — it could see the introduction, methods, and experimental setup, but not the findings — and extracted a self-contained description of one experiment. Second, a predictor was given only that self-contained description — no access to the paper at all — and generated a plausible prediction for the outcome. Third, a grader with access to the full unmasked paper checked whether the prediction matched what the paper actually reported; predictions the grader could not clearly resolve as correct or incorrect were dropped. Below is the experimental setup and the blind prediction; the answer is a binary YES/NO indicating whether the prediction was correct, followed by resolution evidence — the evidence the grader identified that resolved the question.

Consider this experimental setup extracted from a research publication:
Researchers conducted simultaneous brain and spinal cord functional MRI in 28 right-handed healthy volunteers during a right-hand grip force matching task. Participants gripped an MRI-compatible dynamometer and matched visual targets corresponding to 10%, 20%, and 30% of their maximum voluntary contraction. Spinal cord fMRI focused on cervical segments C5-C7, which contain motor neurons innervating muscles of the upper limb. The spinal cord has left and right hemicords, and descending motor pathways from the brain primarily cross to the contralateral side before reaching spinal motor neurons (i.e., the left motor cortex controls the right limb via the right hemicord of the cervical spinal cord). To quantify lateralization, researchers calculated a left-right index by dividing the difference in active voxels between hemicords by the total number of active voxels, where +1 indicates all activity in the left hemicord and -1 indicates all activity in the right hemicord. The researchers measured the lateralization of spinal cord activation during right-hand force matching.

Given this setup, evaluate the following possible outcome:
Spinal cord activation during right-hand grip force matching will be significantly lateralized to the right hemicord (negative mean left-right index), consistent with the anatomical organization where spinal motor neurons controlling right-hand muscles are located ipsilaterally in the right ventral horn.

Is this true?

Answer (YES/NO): YES